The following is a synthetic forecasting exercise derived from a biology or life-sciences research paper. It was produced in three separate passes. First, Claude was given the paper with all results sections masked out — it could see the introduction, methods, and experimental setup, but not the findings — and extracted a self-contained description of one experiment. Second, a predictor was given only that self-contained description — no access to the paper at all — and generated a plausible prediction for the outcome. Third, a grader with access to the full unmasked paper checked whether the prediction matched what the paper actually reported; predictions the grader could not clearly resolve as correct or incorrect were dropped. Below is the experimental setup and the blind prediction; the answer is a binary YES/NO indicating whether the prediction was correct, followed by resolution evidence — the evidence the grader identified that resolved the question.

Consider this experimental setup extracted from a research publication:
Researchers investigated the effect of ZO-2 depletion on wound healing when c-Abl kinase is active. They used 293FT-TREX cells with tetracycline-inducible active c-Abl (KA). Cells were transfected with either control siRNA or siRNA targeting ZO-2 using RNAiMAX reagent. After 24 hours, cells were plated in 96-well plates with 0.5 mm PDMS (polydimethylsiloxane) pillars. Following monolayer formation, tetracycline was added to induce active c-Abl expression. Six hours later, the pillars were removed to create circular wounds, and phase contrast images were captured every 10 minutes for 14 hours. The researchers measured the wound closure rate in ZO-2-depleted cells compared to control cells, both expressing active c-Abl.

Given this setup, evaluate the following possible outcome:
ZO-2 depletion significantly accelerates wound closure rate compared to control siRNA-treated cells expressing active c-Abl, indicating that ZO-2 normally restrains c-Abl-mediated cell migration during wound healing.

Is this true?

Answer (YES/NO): YES